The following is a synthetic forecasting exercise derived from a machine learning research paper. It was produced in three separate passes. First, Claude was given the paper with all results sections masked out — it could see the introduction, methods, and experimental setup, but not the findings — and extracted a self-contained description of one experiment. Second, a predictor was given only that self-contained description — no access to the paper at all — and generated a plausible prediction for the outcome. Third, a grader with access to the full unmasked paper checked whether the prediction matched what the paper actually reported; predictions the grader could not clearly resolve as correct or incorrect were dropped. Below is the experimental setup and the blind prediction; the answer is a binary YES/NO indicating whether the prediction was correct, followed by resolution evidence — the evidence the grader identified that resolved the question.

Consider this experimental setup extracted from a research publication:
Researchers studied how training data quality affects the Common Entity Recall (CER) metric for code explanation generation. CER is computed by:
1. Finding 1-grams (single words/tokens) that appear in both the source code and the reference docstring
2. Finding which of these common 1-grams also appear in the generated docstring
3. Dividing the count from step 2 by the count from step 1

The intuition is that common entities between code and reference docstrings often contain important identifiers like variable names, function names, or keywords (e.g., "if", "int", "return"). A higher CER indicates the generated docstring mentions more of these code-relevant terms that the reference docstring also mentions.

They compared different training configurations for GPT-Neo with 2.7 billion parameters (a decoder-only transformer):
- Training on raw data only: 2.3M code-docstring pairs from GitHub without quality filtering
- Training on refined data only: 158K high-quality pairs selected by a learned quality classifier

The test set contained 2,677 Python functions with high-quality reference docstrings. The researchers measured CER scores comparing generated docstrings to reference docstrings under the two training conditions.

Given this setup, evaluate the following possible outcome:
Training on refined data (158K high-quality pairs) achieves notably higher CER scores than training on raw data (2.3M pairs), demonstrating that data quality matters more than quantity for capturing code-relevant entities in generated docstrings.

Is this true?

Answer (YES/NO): YES